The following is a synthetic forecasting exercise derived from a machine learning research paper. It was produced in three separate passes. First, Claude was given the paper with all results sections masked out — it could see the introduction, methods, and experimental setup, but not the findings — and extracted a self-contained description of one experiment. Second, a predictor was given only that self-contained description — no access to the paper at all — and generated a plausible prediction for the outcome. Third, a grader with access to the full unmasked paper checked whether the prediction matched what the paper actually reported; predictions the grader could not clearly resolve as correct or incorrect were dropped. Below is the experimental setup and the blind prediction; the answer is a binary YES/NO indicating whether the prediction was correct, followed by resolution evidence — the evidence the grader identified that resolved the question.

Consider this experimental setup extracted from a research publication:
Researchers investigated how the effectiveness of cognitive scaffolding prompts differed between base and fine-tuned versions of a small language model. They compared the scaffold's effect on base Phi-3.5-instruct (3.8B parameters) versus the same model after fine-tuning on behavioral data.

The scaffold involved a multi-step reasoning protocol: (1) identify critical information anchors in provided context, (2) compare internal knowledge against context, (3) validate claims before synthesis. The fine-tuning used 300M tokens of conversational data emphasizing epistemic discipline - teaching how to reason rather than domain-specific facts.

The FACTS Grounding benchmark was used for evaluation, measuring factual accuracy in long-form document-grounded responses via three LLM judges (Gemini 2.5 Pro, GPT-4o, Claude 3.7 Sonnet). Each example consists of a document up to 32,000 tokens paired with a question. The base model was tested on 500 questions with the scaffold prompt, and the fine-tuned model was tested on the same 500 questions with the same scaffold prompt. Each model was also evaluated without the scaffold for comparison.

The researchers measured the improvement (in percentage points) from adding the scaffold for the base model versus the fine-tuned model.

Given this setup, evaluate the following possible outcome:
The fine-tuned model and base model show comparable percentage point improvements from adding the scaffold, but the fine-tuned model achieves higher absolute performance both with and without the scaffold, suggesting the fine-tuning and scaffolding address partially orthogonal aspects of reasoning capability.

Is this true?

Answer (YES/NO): NO